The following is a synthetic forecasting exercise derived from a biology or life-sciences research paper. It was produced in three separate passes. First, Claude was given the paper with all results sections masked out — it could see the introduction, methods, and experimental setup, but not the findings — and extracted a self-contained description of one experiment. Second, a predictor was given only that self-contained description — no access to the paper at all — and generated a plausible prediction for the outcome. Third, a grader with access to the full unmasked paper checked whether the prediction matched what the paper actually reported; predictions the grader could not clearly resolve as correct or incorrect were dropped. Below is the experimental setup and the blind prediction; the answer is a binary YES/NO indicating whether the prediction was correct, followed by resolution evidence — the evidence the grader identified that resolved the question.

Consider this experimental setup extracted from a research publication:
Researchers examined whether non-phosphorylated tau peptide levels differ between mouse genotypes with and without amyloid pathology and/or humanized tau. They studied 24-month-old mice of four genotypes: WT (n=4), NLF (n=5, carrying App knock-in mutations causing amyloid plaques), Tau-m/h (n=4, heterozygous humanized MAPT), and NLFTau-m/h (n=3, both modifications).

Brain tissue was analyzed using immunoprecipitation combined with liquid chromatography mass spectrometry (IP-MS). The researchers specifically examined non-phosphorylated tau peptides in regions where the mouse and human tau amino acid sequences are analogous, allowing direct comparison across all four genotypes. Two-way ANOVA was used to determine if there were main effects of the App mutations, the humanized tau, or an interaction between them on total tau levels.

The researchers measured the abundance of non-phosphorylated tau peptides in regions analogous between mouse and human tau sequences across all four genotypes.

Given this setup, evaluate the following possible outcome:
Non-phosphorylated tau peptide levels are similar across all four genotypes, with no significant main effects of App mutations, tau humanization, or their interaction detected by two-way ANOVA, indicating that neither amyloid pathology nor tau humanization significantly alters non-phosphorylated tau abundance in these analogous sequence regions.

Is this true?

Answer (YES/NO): YES